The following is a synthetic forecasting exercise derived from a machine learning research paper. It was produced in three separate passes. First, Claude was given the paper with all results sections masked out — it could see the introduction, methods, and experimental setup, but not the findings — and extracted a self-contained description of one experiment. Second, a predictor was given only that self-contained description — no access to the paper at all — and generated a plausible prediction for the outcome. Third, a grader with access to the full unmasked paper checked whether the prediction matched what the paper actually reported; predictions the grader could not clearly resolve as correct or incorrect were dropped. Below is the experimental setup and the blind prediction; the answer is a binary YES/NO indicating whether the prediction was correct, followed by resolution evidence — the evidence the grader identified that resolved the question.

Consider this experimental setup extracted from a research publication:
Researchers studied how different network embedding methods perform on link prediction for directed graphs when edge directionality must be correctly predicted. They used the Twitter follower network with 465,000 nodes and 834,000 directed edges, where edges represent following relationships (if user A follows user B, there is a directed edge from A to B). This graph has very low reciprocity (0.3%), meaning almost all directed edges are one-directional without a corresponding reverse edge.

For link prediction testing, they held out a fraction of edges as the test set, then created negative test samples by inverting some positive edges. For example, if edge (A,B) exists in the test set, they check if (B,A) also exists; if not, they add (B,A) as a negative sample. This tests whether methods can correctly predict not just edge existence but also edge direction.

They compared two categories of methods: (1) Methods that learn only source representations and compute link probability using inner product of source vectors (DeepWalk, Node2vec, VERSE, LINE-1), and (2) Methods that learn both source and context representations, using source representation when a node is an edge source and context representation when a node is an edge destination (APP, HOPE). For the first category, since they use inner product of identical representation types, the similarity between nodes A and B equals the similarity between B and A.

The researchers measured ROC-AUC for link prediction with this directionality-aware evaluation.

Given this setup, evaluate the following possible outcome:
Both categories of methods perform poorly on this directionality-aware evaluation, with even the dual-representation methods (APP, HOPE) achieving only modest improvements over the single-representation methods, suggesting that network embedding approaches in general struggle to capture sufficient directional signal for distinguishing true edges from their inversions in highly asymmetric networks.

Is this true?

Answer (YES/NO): NO